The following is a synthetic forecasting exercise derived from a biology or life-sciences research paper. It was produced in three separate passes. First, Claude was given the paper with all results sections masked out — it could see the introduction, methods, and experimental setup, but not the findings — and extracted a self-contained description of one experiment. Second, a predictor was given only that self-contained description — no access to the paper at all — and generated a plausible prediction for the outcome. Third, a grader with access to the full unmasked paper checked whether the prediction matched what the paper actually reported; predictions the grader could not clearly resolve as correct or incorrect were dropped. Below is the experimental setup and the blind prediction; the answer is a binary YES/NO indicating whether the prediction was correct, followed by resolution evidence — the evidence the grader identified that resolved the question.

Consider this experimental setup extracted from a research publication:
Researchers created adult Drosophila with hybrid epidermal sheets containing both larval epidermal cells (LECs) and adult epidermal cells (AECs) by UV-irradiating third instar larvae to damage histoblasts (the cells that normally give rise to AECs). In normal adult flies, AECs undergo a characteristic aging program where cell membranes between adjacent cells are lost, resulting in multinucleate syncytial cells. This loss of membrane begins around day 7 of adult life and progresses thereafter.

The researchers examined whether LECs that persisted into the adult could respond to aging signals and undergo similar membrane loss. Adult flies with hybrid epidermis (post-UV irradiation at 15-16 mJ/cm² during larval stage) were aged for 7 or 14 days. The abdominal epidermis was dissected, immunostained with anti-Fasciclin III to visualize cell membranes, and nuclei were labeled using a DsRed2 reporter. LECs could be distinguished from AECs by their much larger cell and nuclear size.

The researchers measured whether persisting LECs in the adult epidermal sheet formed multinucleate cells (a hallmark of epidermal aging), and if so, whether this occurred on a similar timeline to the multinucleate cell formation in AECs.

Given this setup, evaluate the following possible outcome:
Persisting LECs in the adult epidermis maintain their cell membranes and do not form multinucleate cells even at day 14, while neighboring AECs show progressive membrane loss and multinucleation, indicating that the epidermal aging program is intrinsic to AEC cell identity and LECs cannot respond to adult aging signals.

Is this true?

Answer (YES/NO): NO